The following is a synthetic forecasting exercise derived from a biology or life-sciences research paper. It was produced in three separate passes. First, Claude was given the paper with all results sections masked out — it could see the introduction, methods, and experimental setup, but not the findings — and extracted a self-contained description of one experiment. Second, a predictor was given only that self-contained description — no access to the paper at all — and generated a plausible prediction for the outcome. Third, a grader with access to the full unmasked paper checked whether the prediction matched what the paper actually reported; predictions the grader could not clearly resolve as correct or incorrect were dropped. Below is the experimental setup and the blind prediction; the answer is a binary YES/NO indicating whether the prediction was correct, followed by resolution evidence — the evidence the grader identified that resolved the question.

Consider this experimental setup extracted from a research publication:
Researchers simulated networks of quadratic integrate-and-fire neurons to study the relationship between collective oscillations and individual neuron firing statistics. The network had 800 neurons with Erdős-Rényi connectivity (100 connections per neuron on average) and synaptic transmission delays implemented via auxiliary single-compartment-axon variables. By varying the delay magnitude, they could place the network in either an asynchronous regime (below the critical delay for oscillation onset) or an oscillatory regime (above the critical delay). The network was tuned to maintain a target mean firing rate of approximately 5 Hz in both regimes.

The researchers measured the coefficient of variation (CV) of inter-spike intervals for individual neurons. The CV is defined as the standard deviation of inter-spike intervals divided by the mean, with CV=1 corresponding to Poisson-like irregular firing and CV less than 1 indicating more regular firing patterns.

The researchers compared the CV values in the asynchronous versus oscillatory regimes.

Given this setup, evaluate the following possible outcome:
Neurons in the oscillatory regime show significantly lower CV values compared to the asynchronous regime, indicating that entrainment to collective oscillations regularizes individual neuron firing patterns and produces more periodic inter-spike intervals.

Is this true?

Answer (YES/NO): NO